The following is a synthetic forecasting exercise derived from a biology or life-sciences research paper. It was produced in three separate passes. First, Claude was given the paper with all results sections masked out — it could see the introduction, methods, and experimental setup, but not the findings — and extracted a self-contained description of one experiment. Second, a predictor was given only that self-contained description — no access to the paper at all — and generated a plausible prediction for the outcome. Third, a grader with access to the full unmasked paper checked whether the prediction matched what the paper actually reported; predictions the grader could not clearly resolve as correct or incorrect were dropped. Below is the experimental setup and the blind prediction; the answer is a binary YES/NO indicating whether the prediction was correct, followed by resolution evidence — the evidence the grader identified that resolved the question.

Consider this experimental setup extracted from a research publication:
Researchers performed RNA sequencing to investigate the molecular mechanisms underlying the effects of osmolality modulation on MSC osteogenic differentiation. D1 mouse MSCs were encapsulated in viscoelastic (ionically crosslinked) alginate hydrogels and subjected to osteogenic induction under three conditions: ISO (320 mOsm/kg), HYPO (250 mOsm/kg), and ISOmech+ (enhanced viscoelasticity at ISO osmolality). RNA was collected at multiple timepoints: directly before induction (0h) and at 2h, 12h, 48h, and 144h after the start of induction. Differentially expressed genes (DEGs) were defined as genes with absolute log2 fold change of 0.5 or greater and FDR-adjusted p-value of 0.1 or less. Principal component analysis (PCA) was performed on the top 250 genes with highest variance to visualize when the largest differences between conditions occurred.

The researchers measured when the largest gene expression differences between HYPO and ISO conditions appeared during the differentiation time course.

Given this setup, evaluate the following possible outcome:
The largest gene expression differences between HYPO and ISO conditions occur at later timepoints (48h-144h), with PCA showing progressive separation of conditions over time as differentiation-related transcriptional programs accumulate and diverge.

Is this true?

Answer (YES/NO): NO